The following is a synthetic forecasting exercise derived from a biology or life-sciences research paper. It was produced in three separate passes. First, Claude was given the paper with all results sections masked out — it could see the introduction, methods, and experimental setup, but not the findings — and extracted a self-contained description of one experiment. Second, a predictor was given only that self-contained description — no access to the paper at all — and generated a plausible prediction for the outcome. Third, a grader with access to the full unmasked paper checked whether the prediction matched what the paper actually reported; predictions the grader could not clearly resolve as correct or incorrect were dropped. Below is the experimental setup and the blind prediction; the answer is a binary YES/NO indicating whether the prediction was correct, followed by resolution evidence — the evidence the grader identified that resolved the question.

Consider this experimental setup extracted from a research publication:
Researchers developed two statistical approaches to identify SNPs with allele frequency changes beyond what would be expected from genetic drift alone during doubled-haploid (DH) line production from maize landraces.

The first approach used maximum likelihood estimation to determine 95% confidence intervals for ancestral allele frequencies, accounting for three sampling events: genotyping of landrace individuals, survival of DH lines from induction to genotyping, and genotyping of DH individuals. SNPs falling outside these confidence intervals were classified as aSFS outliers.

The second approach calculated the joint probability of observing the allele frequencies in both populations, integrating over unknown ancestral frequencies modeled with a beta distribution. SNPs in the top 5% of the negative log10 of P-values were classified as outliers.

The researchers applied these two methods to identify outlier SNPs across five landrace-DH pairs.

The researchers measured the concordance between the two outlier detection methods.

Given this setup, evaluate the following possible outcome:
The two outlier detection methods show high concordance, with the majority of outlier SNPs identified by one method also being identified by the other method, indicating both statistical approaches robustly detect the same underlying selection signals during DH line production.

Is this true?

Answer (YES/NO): YES